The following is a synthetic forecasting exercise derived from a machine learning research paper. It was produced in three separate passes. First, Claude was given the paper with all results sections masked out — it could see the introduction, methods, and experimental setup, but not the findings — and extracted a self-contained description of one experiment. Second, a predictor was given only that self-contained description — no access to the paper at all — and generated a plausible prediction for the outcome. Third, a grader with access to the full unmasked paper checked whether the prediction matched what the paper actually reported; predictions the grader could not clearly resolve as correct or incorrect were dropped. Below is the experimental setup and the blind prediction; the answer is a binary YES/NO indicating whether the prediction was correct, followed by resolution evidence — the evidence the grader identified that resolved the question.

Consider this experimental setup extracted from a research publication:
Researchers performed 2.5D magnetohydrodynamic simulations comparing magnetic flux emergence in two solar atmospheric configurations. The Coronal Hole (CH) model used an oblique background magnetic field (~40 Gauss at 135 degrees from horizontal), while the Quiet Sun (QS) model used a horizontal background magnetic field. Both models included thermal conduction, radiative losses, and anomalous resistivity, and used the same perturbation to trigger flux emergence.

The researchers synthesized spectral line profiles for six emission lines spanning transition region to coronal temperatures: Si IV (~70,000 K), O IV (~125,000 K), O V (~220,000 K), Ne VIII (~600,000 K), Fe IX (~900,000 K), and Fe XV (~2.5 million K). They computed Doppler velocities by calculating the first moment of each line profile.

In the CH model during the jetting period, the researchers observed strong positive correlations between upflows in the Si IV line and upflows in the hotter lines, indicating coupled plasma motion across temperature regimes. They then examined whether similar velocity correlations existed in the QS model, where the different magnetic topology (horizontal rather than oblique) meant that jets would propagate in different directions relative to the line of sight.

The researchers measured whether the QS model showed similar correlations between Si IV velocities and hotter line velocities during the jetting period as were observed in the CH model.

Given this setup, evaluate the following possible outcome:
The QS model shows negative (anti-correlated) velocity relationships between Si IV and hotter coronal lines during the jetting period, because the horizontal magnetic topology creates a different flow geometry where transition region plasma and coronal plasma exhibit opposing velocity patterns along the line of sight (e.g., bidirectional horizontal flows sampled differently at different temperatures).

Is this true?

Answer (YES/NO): NO